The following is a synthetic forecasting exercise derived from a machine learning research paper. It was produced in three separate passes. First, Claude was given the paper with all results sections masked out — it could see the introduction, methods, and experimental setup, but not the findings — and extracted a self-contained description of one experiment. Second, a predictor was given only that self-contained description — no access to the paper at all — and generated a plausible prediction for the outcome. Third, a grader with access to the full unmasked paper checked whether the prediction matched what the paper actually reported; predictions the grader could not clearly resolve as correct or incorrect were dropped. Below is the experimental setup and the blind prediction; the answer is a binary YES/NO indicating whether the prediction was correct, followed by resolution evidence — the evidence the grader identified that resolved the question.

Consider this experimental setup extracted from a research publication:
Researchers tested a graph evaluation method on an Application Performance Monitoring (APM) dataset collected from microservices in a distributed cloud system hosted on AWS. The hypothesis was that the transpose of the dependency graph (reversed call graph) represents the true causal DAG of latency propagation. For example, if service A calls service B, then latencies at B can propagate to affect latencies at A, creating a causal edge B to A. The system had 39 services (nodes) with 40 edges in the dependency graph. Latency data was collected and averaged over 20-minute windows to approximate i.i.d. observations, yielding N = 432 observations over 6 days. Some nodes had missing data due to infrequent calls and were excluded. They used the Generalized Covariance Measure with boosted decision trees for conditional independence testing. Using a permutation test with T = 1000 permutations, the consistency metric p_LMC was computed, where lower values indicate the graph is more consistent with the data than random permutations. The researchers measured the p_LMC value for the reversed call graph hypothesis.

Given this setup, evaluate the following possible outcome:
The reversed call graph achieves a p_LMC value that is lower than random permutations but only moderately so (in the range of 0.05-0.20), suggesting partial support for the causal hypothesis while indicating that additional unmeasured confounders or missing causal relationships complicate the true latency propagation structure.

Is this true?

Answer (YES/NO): NO